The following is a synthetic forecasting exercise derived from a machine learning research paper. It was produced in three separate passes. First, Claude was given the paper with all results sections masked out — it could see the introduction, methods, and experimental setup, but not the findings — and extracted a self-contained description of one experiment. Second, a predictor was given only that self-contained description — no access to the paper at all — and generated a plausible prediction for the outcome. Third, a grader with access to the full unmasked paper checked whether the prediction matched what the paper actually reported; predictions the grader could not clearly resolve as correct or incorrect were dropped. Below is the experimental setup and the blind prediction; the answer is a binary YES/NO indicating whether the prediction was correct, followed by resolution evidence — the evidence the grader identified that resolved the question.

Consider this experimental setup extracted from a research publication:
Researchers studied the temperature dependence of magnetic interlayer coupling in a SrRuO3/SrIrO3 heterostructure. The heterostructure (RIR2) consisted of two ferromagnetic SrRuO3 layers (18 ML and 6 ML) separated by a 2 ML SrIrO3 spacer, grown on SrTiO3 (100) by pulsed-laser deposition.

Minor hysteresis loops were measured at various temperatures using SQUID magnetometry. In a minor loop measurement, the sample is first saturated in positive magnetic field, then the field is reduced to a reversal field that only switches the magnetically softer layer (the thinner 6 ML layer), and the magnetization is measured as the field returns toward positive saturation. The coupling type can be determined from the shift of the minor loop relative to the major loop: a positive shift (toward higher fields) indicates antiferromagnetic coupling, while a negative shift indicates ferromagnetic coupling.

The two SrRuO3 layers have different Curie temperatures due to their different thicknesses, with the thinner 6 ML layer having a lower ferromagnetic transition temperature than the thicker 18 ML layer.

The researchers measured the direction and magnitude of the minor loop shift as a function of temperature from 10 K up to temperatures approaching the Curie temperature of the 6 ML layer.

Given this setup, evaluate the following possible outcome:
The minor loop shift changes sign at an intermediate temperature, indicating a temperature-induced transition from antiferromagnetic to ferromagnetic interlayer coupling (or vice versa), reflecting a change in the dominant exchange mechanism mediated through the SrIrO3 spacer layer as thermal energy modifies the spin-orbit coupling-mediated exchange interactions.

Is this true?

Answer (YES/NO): NO